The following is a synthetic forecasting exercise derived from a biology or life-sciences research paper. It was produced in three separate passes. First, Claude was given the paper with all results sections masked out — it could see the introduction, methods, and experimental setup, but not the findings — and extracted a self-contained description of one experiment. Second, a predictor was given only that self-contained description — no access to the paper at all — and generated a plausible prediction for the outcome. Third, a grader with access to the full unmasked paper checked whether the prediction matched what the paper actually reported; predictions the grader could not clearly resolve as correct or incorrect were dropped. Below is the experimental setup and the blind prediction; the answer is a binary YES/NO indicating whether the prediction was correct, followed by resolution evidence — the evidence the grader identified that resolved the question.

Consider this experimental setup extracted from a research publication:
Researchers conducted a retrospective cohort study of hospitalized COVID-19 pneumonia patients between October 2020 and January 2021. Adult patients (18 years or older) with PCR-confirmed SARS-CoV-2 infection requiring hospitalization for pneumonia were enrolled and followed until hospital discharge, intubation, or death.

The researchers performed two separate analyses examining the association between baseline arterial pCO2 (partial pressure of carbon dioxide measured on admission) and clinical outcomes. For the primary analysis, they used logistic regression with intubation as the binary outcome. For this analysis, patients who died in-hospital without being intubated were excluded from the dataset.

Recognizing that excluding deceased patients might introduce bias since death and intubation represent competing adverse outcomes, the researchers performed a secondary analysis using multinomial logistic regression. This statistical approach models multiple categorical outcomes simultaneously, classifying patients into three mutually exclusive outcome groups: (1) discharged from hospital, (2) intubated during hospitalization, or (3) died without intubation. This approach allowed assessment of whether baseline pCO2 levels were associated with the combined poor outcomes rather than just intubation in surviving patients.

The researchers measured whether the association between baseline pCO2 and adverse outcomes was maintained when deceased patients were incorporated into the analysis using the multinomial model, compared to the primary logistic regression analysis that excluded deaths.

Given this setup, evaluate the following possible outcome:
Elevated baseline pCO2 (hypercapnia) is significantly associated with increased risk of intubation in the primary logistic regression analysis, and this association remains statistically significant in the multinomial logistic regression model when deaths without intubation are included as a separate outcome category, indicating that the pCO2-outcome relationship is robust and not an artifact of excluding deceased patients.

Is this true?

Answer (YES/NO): NO